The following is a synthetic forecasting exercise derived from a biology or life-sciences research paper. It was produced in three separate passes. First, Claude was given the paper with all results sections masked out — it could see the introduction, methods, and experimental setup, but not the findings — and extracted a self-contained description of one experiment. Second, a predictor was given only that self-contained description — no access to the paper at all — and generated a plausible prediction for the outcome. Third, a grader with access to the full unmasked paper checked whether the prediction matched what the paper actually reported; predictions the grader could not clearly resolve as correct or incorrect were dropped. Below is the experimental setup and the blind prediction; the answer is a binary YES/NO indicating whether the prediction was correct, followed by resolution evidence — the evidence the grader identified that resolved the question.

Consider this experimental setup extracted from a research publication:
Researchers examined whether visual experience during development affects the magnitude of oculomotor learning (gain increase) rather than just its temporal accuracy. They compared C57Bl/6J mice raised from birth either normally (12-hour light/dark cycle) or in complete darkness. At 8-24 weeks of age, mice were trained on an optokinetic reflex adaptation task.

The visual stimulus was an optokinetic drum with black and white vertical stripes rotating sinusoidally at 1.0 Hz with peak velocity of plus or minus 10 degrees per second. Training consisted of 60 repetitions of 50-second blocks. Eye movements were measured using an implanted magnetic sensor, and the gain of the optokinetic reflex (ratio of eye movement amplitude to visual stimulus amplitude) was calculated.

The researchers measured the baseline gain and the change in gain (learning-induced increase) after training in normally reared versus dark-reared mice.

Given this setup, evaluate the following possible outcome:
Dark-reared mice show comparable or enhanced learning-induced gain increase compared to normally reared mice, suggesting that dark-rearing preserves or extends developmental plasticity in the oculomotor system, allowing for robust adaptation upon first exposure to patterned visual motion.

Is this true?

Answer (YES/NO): YES